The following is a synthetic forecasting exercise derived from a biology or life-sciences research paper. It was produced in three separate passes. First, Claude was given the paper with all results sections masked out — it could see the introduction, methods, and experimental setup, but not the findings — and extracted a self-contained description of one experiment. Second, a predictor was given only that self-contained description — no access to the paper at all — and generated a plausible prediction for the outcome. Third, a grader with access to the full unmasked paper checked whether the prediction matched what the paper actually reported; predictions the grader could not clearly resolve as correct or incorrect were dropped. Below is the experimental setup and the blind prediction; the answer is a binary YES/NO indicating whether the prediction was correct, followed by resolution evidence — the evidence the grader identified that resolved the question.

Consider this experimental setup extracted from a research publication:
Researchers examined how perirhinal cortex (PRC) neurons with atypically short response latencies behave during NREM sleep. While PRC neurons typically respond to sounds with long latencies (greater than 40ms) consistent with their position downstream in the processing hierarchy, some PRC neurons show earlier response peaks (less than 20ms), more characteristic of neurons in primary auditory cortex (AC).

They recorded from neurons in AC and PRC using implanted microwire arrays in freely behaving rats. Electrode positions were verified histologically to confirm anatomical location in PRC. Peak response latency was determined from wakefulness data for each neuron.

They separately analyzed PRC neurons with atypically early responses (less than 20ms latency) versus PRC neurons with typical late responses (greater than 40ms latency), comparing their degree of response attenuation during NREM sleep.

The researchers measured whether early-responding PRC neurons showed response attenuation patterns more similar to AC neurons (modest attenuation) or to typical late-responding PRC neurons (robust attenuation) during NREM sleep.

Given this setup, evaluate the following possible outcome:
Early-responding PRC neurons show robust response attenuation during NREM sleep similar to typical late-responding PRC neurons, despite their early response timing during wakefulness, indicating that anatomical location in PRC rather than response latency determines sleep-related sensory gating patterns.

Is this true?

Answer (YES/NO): NO